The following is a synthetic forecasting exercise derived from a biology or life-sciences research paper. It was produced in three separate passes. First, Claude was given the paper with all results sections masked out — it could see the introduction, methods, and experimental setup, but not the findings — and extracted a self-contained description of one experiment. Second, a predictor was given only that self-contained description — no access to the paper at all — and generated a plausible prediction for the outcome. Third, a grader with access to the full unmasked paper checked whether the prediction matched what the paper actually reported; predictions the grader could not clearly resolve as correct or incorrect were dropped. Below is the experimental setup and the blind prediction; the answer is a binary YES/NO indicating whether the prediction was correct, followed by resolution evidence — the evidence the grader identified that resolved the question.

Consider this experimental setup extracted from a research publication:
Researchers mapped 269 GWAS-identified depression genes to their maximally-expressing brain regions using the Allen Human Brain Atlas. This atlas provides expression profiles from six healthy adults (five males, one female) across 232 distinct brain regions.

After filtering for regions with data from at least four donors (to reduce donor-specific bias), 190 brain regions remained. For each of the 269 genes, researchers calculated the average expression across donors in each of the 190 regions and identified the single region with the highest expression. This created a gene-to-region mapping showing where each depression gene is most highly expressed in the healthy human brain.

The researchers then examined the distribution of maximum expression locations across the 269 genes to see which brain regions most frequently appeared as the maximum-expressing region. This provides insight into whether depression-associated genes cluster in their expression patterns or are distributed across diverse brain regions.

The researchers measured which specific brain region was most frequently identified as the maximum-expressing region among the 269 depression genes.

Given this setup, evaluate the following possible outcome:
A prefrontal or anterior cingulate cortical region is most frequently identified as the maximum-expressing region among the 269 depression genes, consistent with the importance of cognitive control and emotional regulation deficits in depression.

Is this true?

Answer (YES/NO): NO